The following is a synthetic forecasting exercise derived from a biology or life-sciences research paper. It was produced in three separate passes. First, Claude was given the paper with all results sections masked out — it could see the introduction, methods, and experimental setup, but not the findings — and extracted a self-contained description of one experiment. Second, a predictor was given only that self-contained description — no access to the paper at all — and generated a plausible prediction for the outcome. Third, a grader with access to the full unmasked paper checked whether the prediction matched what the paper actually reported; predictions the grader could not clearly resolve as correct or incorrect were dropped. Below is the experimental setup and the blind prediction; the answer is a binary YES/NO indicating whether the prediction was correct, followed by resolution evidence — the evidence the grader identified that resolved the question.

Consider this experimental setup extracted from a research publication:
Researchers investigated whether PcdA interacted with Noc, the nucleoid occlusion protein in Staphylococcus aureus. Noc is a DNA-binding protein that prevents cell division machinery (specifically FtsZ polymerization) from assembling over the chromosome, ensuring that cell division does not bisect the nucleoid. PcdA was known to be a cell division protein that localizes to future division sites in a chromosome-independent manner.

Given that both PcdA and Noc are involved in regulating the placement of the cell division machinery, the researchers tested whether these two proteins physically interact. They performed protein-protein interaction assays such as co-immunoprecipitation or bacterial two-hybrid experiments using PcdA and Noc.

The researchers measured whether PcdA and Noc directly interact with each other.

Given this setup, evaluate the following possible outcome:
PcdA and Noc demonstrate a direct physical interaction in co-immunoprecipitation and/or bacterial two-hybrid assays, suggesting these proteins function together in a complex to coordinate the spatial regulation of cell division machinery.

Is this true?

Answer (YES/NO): NO